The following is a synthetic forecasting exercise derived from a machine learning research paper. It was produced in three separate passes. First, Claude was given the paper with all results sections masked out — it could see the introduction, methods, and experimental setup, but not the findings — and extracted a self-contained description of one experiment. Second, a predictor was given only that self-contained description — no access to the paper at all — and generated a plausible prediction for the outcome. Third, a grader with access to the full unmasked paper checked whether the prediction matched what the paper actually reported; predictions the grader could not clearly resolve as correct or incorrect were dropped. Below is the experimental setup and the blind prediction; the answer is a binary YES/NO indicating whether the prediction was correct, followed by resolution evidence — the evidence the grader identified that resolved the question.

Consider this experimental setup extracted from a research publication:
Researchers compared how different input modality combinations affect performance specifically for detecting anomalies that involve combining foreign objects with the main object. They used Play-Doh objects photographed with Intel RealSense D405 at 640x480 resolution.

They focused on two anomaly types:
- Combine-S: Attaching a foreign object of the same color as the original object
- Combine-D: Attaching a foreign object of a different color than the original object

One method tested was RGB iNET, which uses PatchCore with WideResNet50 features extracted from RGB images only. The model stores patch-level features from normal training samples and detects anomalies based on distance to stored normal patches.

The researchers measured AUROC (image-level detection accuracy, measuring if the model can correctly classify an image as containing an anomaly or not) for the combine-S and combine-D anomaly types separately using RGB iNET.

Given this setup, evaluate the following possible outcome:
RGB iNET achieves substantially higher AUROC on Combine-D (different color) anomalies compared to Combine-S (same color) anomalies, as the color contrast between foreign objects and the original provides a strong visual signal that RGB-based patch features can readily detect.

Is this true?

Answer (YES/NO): YES